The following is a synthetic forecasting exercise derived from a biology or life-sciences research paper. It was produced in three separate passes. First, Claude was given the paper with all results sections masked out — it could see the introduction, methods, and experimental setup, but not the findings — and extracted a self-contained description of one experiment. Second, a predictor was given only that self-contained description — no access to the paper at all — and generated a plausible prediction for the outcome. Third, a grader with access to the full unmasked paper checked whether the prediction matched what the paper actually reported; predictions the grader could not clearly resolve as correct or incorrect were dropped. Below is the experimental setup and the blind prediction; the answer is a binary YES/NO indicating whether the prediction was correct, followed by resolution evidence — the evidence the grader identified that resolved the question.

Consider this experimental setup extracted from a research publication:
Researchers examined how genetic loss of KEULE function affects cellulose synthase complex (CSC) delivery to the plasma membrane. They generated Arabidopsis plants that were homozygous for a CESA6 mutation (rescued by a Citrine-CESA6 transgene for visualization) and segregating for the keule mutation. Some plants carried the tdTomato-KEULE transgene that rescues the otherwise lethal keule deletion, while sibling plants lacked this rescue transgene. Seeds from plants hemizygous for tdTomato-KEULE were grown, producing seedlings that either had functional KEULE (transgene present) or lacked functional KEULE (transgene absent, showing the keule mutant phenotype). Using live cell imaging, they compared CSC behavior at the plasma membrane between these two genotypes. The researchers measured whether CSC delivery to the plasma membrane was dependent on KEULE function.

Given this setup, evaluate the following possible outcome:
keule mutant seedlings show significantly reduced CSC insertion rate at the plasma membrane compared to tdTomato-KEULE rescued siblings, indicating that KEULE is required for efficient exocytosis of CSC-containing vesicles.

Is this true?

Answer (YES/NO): YES